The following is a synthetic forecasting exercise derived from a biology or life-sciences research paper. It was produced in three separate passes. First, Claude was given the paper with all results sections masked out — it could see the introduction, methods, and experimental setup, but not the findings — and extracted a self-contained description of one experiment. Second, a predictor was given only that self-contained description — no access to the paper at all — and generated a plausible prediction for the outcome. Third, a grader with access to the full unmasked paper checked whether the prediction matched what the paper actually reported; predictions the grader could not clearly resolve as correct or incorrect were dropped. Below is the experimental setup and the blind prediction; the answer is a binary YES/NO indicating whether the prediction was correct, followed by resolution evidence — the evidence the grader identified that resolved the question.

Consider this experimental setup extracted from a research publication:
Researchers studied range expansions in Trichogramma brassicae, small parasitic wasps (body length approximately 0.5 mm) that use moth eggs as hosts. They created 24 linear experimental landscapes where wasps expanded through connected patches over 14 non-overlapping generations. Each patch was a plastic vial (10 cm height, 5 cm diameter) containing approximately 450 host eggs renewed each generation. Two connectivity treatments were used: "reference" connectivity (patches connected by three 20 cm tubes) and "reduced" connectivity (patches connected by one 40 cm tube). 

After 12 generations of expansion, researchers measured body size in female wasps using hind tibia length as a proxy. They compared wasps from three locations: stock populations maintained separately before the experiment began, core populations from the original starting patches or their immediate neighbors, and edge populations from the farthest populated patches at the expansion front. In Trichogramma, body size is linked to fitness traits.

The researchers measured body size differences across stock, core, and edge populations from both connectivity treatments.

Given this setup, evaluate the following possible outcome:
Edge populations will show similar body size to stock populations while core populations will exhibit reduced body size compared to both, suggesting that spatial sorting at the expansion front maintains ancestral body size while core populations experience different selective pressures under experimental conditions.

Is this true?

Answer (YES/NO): NO